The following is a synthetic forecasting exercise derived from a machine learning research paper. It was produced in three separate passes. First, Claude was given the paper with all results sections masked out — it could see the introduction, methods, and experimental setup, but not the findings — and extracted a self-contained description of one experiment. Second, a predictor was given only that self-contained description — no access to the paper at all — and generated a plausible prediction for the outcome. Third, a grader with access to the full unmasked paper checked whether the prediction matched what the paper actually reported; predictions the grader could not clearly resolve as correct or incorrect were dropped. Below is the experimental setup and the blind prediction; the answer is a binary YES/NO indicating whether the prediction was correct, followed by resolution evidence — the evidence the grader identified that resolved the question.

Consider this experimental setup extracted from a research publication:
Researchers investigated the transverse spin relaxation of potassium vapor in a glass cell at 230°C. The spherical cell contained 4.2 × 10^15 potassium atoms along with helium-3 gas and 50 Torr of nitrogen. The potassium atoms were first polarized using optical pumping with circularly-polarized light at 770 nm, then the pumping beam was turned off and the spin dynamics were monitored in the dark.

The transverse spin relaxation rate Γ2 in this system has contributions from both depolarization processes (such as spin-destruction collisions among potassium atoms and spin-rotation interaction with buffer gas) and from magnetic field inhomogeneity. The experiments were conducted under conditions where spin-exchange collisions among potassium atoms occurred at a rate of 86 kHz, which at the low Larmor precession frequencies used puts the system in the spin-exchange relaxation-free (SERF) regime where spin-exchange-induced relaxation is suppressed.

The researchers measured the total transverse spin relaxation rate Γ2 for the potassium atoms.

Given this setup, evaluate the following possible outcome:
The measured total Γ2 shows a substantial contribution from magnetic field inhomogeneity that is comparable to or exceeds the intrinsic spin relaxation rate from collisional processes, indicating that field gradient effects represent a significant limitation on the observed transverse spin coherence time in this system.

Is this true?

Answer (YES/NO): NO